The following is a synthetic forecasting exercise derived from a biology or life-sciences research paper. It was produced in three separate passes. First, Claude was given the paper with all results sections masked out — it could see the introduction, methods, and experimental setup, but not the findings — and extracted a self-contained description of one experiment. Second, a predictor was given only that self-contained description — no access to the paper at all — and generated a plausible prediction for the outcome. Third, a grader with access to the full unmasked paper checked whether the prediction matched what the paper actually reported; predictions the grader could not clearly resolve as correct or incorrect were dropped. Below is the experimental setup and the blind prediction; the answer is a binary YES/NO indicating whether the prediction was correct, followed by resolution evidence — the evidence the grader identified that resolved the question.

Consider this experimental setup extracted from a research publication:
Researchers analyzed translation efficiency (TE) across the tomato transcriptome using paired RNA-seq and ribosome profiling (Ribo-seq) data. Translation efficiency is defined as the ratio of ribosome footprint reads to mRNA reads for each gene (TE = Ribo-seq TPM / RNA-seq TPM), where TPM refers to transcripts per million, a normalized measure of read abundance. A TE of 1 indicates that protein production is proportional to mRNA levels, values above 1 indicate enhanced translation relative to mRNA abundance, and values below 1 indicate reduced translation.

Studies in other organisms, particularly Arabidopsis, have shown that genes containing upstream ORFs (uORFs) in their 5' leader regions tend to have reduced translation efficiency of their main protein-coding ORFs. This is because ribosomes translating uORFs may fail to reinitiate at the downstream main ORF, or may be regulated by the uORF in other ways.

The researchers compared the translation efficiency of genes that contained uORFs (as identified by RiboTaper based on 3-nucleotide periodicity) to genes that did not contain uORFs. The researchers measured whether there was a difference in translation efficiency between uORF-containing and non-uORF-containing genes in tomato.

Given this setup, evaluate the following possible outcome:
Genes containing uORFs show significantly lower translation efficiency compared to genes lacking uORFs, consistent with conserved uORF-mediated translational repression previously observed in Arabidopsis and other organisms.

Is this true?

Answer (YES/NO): YES